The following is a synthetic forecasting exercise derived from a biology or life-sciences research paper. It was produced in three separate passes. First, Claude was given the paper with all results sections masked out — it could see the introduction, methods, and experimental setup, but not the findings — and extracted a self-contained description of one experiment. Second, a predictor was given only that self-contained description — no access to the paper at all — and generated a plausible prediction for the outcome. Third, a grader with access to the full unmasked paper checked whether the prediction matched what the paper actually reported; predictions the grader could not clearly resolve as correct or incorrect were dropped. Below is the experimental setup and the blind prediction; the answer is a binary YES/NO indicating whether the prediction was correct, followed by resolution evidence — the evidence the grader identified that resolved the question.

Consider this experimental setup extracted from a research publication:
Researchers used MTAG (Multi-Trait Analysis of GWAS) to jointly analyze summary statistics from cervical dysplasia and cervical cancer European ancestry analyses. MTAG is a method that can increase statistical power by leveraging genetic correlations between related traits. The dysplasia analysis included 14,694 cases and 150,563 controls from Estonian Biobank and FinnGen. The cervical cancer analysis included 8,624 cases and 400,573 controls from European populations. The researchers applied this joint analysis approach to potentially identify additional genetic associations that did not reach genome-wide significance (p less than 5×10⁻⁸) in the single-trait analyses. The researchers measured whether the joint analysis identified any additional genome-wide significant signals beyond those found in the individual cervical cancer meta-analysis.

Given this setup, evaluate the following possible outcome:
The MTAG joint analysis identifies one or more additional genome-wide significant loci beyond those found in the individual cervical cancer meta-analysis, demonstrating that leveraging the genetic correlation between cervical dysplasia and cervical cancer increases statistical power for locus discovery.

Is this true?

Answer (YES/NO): YES